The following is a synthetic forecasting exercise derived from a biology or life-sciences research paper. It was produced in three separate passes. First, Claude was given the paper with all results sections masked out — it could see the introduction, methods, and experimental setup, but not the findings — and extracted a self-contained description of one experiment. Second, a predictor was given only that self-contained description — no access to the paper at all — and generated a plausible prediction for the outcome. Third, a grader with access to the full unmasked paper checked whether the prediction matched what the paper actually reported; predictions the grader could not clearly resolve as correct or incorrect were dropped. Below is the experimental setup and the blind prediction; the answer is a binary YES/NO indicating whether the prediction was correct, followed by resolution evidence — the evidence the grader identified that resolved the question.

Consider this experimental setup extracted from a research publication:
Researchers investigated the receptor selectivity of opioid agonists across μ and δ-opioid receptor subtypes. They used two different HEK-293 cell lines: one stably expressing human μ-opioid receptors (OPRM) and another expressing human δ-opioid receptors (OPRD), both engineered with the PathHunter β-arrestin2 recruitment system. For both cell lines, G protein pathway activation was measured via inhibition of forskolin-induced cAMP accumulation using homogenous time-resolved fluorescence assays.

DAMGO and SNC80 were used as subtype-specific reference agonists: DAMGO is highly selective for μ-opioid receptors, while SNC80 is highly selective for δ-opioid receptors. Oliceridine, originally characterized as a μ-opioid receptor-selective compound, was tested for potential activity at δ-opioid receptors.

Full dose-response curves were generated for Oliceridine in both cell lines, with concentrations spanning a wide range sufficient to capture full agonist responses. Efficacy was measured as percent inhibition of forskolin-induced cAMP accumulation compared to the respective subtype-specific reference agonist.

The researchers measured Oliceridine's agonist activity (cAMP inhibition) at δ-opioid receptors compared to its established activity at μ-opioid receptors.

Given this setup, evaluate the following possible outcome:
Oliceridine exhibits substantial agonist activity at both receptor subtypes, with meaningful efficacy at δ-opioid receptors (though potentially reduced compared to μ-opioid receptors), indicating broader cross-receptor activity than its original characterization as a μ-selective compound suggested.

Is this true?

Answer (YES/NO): YES